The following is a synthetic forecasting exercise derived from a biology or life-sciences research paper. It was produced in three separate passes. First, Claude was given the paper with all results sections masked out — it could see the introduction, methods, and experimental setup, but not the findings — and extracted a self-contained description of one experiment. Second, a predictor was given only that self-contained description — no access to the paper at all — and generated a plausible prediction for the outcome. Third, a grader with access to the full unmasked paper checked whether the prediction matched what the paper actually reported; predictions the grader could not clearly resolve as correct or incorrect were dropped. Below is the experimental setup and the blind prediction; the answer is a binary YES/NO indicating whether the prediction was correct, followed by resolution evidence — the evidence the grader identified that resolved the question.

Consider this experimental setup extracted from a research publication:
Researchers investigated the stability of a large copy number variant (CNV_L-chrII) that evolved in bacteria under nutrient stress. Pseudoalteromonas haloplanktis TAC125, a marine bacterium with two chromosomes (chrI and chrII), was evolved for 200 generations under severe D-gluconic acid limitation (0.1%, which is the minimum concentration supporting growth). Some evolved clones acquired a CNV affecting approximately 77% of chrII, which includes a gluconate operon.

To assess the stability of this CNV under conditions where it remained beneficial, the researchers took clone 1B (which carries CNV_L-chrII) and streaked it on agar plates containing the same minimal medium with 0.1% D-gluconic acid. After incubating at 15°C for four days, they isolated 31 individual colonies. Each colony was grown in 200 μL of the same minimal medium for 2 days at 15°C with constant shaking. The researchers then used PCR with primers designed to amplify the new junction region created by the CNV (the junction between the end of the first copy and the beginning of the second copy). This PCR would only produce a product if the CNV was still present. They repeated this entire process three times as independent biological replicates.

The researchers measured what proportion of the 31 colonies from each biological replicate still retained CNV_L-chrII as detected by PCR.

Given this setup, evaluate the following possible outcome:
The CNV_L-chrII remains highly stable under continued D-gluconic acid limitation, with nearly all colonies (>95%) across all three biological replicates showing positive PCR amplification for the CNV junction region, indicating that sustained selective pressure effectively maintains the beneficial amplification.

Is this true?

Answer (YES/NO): NO